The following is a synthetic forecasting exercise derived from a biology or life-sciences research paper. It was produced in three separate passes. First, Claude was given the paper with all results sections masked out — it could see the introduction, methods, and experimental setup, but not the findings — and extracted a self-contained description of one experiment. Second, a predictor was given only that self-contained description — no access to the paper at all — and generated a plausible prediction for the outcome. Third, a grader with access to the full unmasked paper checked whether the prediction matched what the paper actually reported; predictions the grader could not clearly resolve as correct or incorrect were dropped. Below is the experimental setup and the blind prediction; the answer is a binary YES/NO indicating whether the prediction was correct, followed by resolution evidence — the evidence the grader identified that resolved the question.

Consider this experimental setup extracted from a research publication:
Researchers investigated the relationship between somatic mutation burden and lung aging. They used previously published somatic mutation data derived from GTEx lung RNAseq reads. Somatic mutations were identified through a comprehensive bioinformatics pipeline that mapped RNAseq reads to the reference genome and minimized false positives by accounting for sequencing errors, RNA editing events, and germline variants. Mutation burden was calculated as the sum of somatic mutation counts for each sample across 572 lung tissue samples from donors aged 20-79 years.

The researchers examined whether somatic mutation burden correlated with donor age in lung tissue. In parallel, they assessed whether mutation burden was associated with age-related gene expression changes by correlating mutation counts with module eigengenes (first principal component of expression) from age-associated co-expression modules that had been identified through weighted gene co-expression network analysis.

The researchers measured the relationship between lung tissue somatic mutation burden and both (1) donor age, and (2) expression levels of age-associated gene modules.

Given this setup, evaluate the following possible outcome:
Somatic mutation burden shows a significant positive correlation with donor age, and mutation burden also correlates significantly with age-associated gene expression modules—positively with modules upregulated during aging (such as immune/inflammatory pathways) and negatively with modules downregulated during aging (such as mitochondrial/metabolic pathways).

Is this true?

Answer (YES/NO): NO